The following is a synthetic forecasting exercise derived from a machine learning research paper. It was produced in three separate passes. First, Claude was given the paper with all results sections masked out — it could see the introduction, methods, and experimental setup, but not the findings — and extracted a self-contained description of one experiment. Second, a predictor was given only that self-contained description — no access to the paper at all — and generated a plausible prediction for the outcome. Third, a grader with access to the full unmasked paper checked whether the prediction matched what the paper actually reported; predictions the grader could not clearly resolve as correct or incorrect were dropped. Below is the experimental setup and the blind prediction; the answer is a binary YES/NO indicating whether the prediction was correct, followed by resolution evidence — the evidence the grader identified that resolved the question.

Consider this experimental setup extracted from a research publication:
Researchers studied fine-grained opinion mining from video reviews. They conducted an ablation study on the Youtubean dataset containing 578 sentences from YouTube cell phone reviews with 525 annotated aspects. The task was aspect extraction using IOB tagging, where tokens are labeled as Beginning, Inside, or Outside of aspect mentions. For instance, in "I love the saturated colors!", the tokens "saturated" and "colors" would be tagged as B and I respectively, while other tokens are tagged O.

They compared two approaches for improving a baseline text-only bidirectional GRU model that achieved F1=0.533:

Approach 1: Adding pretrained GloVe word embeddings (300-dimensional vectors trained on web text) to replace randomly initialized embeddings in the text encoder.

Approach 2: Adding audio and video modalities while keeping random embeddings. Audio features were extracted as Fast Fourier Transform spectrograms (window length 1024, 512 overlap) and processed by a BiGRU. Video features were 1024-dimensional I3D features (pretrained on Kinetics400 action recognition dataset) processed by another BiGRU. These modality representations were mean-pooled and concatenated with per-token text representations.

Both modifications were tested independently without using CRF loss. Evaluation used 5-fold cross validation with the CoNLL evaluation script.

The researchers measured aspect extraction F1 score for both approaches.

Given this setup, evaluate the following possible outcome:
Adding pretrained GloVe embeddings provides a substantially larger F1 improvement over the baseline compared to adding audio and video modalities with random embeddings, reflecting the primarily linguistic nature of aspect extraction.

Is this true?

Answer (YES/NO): NO